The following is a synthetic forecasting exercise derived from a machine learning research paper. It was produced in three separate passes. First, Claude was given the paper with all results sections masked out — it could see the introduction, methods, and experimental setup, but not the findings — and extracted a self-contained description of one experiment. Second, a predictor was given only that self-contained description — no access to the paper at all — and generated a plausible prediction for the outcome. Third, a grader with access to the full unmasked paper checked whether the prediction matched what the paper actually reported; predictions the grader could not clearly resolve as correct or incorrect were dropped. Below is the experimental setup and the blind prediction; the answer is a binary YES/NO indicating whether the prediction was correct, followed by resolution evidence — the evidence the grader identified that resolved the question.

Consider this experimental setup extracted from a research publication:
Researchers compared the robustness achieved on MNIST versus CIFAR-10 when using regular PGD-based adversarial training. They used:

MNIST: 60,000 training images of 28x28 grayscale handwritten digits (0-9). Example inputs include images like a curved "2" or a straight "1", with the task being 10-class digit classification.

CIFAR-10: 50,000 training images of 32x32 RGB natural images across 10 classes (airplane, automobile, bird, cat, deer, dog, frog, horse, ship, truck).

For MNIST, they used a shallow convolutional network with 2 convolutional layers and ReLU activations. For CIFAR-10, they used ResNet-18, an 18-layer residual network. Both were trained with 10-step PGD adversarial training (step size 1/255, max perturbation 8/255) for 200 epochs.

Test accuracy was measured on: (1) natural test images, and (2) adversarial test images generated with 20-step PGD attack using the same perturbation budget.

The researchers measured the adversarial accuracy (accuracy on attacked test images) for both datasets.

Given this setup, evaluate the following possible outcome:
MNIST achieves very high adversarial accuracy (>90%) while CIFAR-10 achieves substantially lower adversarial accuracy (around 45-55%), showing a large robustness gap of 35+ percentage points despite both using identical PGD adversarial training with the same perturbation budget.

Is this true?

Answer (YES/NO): NO